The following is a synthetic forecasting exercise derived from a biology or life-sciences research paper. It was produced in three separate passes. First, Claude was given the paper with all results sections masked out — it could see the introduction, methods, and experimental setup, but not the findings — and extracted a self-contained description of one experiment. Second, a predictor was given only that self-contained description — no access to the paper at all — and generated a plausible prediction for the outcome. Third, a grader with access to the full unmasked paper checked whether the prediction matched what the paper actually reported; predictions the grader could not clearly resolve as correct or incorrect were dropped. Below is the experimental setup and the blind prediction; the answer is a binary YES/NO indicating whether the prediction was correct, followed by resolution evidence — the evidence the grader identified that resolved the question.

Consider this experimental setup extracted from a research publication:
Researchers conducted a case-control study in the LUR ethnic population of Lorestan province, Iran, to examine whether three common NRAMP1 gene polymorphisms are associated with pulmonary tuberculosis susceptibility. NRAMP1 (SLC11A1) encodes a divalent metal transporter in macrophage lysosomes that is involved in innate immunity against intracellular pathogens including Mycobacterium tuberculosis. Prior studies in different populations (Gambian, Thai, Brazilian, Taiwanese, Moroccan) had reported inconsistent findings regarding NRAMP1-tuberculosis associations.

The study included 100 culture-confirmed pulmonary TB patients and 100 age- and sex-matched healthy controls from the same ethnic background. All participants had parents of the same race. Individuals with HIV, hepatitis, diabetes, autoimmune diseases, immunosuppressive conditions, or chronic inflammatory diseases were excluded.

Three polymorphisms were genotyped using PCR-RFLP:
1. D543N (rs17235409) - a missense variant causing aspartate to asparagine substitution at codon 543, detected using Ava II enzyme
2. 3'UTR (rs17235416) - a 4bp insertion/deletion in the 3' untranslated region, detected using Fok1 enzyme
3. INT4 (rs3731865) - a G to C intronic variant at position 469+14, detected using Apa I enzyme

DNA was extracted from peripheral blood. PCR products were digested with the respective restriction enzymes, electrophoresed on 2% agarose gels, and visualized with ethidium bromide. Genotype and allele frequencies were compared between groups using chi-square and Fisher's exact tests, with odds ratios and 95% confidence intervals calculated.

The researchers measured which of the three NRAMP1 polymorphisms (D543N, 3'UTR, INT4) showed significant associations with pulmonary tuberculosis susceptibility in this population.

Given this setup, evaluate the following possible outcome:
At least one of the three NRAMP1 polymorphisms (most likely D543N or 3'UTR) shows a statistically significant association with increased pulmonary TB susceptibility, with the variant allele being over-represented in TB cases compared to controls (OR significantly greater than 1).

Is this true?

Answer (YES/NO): NO